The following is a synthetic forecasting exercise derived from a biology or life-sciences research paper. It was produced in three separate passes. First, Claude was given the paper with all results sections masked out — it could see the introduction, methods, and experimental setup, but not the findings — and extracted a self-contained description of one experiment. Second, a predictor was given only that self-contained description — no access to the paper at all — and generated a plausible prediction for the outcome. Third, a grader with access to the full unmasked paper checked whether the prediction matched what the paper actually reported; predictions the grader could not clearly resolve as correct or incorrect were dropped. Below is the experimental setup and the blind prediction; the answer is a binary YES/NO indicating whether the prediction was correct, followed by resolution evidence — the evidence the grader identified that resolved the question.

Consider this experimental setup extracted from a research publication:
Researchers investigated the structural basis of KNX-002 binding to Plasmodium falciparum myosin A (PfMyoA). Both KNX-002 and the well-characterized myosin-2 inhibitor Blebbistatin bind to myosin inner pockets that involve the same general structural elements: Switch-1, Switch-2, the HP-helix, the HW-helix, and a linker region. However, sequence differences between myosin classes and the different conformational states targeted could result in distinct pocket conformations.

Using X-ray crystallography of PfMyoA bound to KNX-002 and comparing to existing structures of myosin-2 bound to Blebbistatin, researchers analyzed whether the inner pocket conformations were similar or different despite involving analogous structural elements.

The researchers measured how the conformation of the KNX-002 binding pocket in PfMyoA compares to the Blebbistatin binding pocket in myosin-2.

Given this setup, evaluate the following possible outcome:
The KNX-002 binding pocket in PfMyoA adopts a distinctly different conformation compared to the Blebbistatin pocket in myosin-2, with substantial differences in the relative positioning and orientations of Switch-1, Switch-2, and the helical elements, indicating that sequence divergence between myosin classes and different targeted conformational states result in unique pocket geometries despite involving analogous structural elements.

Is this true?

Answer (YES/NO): YES